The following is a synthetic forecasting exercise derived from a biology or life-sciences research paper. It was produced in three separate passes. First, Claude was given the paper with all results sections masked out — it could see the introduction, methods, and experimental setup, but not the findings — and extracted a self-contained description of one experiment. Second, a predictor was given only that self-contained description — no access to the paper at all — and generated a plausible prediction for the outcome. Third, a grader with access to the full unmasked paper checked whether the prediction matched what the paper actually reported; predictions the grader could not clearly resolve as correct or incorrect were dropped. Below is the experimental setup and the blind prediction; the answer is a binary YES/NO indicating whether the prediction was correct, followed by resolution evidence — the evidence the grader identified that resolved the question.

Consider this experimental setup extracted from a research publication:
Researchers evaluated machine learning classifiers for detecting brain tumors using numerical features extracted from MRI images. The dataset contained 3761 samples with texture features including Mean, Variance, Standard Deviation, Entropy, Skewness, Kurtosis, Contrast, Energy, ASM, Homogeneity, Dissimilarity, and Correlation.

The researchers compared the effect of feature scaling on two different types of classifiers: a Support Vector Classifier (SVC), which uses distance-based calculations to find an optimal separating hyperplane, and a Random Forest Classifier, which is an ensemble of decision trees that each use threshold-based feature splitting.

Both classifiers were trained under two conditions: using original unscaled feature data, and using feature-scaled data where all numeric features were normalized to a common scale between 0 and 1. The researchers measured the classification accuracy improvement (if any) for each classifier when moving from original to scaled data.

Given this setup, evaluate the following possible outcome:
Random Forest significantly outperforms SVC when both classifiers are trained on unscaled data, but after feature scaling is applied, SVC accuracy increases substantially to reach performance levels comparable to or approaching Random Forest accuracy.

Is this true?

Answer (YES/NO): YES